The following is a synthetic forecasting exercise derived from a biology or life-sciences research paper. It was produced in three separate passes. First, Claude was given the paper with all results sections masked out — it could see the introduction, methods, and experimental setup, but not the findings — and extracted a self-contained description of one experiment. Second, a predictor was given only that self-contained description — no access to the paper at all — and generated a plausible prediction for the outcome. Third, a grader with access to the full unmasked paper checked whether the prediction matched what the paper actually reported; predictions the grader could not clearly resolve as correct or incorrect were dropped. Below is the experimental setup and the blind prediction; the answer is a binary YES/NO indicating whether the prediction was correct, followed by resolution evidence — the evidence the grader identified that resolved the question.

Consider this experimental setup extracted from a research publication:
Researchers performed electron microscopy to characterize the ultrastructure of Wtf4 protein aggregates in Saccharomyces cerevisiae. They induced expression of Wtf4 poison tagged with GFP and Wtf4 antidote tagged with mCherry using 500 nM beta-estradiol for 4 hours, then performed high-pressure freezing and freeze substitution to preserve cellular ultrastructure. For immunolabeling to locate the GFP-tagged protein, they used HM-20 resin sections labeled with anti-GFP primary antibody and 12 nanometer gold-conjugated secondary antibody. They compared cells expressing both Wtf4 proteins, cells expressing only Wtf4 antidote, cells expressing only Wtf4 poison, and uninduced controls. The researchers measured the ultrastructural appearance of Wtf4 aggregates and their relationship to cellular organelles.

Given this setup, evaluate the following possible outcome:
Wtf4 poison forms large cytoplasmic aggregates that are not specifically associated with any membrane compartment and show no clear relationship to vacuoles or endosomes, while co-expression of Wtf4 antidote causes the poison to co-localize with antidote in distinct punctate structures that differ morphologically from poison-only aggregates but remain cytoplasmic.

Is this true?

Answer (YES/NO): NO